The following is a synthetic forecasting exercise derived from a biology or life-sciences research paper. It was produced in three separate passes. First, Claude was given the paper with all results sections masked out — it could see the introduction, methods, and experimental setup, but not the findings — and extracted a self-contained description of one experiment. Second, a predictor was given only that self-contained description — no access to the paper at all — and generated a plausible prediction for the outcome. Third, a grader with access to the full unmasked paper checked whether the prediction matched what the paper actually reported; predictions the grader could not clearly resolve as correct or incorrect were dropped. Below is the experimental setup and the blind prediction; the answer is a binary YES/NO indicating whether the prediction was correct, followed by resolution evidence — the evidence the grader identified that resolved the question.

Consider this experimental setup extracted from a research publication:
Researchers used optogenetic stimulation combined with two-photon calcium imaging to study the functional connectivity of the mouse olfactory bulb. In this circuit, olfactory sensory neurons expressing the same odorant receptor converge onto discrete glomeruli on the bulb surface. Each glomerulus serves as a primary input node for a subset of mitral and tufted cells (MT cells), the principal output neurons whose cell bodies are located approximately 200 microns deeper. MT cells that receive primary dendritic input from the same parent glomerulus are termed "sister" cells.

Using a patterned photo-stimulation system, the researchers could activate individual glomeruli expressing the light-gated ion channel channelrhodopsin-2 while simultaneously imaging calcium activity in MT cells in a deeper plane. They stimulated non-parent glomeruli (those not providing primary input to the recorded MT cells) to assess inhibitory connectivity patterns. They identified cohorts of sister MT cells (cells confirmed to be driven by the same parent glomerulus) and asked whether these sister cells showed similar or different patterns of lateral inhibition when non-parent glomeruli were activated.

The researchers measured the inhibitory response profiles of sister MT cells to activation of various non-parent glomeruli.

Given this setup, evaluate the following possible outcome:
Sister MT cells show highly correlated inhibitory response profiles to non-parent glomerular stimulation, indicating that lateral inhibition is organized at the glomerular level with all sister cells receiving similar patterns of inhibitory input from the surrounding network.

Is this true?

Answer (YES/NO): NO